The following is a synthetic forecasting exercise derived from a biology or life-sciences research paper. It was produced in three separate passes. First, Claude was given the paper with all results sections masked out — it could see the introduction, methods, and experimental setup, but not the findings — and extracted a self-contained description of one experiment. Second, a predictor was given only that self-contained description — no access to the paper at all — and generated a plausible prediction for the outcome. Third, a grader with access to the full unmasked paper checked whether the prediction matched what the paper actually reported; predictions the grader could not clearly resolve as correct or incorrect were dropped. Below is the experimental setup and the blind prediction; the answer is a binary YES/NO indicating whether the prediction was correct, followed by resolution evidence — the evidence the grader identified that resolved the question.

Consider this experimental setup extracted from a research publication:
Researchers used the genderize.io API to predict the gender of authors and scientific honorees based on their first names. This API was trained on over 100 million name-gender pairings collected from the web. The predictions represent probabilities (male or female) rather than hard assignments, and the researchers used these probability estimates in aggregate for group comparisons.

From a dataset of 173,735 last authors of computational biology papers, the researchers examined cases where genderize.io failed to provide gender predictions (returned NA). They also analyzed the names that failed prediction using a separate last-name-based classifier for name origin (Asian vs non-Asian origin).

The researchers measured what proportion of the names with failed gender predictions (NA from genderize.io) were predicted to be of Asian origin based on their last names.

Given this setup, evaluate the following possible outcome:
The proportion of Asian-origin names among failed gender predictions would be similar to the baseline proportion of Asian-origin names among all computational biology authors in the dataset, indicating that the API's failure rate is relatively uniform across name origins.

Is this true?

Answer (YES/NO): NO